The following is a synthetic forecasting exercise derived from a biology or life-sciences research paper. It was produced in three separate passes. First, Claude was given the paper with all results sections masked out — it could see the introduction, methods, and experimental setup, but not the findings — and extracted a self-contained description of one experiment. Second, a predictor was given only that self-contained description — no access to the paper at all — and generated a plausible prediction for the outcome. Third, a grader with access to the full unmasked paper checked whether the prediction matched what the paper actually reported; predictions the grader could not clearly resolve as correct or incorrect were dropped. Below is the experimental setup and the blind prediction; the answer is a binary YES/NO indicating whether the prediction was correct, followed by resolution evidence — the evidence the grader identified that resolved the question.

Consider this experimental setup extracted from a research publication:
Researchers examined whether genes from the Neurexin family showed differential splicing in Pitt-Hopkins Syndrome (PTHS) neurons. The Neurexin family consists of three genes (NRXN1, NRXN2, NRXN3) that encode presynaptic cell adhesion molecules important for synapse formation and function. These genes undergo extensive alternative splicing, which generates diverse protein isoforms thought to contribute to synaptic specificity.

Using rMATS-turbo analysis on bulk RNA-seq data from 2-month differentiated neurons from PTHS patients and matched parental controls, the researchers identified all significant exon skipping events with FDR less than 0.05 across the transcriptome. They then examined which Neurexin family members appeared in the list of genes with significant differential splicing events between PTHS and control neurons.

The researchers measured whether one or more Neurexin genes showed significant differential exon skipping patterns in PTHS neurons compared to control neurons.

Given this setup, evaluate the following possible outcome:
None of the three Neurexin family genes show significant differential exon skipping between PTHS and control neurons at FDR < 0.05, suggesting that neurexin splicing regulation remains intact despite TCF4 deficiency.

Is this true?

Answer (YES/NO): NO